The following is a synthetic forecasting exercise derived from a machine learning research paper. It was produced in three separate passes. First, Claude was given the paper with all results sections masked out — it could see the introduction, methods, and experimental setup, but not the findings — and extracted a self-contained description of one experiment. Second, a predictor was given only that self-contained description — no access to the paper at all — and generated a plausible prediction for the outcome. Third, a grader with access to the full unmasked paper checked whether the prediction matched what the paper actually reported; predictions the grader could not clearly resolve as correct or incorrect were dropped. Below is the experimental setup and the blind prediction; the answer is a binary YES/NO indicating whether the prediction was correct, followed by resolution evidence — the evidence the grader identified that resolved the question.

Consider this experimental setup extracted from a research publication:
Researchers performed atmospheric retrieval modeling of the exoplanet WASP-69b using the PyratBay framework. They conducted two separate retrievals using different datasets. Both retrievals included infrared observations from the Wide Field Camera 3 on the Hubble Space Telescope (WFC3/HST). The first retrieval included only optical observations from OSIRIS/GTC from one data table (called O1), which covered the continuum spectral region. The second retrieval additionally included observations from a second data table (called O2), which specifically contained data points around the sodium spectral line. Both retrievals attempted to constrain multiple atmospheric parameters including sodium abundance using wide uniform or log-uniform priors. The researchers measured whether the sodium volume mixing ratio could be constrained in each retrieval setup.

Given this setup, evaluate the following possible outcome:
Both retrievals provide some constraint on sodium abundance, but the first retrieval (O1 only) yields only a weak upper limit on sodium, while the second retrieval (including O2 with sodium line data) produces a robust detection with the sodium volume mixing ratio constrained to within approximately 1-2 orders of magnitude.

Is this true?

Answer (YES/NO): NO